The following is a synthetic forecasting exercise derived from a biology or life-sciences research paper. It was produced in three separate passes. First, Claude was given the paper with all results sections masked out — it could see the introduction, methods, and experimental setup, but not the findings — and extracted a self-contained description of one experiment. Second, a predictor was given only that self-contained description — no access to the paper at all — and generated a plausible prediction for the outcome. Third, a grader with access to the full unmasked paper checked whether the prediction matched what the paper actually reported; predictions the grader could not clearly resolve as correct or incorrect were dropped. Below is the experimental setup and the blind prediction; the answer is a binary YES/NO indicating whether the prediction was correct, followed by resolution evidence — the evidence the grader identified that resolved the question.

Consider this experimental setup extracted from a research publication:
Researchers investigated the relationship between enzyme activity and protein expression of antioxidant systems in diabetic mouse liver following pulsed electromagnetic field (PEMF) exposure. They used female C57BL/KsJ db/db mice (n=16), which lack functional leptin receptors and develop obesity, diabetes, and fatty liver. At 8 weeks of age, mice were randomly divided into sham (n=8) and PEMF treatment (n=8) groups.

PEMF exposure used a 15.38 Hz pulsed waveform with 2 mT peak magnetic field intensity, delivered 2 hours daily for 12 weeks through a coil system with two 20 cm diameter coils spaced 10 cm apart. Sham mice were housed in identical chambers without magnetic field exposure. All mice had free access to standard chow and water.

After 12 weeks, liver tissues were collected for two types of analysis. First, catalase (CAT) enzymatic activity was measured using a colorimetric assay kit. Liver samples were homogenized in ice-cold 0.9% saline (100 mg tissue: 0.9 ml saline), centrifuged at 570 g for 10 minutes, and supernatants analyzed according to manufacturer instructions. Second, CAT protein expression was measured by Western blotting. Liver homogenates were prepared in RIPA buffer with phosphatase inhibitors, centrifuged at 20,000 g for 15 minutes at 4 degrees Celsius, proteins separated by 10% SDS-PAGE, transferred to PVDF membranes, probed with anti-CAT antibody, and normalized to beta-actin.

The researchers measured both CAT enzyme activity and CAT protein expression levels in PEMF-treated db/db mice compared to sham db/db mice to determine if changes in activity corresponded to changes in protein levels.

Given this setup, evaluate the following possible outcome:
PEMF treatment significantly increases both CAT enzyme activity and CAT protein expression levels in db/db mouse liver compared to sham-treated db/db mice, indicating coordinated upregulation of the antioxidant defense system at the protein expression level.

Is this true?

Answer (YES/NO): NO